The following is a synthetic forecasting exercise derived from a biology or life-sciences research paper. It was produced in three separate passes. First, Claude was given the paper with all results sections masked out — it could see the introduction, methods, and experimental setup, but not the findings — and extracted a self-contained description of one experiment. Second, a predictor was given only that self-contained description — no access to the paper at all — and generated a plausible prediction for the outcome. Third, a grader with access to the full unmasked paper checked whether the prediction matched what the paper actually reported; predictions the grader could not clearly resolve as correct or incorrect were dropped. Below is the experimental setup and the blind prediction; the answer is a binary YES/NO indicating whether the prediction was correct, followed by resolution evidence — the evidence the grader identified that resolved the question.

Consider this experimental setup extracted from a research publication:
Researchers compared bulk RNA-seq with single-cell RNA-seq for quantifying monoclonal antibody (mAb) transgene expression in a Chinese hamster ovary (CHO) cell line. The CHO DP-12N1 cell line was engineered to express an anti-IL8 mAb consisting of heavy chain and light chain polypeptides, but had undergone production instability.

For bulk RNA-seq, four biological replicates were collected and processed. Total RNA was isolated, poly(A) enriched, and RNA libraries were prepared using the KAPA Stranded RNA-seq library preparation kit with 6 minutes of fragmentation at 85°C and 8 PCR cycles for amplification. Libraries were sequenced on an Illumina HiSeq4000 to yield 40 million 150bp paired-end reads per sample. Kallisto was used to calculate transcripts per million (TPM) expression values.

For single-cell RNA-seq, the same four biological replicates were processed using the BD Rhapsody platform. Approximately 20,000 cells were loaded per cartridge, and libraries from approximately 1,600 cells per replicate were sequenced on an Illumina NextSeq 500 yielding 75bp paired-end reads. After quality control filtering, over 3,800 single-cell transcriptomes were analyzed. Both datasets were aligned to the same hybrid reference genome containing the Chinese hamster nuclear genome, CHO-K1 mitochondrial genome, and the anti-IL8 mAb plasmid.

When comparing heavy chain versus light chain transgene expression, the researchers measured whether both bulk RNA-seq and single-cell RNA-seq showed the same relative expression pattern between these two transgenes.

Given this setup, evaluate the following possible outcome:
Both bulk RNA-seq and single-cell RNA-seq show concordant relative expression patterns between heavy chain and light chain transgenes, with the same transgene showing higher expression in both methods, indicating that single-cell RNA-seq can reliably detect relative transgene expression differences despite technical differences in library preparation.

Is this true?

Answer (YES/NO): YES